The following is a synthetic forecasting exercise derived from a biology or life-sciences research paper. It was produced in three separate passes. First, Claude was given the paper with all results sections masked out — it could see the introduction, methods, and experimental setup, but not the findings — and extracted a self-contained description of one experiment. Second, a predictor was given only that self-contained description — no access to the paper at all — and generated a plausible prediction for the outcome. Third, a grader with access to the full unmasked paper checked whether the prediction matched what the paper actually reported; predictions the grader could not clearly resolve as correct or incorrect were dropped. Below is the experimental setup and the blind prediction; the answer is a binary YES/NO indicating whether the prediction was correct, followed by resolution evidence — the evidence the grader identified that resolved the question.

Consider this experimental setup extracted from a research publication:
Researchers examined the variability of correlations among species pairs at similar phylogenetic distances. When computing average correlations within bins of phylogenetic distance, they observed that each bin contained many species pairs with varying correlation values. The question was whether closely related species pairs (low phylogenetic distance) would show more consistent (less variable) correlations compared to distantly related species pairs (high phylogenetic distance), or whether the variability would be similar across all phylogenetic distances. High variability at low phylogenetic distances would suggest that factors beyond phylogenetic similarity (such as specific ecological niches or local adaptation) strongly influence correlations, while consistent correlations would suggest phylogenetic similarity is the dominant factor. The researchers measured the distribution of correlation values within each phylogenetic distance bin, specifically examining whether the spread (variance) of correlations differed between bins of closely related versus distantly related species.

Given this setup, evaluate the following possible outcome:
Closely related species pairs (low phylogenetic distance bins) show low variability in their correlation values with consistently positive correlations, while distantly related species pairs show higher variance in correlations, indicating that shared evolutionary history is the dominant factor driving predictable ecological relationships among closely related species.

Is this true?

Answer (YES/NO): NO